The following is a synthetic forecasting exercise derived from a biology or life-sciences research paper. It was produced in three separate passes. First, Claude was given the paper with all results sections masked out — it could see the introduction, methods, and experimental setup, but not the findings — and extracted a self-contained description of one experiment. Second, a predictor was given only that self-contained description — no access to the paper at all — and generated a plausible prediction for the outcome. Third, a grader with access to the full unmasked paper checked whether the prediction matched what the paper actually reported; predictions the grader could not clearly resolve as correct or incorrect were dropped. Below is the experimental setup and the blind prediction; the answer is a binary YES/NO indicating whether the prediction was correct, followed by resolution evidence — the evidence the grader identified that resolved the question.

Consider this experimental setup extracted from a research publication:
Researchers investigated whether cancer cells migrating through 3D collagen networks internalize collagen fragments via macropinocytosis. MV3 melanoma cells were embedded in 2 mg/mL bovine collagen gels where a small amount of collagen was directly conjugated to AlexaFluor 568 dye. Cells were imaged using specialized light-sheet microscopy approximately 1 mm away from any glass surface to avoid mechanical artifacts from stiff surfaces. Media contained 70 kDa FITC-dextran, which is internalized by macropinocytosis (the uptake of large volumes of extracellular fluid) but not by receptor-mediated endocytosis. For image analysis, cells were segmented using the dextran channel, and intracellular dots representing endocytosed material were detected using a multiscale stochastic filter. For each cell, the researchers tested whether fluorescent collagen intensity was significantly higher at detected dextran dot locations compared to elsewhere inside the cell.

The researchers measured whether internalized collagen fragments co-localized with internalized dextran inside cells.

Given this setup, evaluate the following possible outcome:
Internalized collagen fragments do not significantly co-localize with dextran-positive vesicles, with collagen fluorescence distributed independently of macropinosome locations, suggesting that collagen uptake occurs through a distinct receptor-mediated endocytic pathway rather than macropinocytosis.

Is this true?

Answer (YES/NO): NO